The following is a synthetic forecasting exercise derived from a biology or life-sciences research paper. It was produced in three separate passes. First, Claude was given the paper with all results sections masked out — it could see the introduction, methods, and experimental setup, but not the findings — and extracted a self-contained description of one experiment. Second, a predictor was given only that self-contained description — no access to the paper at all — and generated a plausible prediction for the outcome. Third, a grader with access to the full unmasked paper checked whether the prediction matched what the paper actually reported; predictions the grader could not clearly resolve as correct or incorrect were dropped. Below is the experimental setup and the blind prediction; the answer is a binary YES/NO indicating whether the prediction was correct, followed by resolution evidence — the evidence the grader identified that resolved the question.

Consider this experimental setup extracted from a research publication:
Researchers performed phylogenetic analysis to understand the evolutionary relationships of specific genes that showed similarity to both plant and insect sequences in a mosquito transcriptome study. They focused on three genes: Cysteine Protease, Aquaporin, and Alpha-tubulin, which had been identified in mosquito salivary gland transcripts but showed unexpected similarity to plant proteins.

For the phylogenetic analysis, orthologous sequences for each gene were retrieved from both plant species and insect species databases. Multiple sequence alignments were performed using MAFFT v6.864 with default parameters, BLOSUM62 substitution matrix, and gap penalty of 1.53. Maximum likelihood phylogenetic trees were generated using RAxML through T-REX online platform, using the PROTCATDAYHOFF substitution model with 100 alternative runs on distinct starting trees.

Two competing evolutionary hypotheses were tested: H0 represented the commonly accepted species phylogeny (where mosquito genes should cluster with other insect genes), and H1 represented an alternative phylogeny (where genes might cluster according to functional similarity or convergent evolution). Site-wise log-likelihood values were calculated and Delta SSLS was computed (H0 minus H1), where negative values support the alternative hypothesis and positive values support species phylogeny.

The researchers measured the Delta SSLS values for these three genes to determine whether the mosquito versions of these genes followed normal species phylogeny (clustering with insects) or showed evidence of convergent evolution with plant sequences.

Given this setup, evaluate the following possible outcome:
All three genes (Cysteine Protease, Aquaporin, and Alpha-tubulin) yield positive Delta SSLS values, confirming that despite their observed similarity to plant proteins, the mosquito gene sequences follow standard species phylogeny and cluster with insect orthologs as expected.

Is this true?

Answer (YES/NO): NO